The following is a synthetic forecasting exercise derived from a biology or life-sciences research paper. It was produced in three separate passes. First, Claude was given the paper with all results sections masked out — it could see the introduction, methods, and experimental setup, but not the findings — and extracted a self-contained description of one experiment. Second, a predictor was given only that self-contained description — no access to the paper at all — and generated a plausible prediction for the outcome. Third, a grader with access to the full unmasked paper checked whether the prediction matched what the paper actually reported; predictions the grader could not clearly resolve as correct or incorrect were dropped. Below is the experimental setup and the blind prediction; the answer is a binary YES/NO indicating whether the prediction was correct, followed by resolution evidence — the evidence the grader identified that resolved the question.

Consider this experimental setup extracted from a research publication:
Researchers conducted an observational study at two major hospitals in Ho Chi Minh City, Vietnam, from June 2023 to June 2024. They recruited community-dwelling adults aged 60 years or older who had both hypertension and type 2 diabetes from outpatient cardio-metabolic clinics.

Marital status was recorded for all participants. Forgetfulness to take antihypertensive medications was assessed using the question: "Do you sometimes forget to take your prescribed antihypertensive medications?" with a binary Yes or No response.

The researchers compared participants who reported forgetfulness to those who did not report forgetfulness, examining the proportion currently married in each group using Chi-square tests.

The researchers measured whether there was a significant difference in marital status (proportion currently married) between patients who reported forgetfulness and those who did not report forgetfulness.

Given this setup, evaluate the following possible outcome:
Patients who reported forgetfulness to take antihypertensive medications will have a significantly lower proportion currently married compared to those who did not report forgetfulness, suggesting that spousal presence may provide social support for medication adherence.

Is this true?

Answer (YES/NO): NO